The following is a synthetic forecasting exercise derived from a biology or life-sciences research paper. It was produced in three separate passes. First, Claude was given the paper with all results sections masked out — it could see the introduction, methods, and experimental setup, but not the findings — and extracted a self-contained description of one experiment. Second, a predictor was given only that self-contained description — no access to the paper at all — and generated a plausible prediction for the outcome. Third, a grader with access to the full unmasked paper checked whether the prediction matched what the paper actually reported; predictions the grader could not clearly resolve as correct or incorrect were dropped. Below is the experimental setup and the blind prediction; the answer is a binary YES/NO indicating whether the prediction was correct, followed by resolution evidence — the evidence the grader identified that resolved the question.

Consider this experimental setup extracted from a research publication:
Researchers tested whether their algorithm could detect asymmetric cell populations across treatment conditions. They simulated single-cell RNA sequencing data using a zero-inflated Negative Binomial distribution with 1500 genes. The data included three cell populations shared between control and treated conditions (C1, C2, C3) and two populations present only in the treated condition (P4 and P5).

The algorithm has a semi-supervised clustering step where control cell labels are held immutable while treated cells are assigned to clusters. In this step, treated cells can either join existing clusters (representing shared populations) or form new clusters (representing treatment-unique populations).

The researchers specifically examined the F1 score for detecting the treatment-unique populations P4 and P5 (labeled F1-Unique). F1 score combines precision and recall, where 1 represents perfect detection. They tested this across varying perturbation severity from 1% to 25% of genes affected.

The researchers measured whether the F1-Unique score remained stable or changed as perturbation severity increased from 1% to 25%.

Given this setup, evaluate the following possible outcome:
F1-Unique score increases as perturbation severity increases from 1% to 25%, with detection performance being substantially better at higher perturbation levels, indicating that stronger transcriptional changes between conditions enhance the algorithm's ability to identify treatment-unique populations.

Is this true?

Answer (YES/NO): NO